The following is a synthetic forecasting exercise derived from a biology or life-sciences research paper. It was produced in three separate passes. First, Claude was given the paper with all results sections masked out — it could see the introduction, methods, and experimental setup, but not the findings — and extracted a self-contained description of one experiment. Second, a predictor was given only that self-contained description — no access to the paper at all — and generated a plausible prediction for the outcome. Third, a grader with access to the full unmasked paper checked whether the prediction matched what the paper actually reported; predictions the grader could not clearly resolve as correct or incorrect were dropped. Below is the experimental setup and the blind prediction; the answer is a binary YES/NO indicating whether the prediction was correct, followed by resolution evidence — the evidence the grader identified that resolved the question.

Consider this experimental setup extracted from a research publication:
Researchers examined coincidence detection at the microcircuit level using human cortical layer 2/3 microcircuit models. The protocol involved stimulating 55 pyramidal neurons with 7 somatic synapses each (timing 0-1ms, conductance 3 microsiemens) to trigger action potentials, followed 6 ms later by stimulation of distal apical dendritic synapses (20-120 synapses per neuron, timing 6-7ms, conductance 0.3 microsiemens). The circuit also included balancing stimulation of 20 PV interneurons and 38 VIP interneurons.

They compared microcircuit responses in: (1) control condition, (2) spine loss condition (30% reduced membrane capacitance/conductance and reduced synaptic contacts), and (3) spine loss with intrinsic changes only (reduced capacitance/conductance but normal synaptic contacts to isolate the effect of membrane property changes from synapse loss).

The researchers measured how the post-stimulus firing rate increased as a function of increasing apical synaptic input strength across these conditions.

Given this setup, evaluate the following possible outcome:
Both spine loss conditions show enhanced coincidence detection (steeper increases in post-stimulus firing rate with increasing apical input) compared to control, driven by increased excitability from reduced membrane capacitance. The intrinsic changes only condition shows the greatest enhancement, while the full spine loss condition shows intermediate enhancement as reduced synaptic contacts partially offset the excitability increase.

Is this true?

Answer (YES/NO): NO